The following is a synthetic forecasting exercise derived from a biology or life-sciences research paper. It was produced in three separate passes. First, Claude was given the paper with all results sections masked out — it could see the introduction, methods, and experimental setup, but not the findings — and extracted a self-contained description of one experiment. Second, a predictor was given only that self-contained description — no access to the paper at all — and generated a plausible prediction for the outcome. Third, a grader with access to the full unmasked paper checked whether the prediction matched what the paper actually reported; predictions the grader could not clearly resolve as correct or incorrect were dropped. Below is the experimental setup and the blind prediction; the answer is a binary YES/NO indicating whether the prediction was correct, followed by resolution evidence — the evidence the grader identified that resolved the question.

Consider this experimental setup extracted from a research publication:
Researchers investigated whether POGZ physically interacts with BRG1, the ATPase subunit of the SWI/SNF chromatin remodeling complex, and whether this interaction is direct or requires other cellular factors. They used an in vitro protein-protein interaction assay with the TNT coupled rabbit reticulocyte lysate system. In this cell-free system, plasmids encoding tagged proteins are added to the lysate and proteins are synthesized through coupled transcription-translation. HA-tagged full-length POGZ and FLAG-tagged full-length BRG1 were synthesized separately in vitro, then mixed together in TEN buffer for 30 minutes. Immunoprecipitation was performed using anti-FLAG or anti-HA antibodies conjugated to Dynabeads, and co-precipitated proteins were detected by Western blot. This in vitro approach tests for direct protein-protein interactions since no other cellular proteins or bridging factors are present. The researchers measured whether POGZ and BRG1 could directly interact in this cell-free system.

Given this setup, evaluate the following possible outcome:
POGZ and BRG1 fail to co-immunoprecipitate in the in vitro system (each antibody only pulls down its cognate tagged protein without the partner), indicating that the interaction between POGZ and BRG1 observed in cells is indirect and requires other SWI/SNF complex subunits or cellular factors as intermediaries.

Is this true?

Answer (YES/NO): NO